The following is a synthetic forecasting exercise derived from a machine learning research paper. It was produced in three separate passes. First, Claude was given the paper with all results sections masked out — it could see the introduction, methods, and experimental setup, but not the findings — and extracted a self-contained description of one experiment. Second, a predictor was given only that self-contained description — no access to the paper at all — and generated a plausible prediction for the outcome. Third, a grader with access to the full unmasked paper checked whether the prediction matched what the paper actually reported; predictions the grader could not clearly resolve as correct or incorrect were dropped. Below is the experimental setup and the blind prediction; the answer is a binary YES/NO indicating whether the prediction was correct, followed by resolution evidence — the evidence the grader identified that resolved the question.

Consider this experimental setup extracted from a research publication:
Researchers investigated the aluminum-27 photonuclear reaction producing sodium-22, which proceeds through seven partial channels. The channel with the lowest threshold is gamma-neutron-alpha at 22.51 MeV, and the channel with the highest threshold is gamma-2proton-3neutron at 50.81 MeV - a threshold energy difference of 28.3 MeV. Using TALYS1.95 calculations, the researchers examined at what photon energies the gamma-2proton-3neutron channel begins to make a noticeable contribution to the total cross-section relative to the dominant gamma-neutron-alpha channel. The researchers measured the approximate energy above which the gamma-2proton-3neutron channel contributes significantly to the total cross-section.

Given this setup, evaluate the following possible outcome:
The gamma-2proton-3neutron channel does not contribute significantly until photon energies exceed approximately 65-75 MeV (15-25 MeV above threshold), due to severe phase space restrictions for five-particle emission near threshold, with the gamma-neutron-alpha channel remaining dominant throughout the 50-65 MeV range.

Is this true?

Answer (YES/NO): YES